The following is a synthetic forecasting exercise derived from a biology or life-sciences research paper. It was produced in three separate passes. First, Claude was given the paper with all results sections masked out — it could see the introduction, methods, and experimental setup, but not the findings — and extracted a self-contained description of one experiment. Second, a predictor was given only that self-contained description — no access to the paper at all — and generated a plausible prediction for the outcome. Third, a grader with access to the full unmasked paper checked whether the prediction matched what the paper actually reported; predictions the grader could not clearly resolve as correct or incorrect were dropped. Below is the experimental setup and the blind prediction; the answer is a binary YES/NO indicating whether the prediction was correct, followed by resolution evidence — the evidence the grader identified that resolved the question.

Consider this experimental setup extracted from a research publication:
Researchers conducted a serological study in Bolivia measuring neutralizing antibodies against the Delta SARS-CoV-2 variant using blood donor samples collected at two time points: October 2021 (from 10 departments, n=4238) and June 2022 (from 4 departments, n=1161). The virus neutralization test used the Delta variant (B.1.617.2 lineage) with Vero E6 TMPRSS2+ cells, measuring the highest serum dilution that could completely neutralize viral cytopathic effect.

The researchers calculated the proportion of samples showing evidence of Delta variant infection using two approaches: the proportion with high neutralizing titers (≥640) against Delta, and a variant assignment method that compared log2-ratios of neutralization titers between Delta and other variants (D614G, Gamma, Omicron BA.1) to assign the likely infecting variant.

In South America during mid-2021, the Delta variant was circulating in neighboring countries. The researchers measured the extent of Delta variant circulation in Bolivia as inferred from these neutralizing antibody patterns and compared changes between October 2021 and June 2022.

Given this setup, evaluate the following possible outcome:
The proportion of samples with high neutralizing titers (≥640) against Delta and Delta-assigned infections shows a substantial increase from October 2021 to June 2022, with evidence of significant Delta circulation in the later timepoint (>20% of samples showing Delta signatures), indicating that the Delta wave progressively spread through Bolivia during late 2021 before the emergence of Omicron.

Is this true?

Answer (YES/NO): NO